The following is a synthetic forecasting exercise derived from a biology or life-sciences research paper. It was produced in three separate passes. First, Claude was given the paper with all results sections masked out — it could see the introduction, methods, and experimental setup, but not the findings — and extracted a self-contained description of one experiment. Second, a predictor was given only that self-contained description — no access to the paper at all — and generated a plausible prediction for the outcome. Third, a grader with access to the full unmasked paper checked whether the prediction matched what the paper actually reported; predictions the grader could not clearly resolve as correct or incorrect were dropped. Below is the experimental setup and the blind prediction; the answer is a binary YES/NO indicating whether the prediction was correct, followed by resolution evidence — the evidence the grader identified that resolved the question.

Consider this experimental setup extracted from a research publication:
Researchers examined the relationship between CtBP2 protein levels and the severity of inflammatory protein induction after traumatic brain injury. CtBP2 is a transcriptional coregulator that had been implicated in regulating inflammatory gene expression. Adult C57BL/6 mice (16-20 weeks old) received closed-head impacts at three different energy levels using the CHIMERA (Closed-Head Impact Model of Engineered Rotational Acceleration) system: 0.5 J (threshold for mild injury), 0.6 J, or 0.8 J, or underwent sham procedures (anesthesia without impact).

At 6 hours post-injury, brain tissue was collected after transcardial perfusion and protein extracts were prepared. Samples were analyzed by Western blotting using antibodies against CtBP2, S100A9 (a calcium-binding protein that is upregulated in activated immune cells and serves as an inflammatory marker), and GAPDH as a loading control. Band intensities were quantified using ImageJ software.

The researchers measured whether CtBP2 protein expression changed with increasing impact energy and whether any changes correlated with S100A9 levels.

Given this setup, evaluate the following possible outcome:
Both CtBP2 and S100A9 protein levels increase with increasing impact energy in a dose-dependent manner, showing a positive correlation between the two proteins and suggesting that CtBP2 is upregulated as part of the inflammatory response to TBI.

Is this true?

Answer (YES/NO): YES